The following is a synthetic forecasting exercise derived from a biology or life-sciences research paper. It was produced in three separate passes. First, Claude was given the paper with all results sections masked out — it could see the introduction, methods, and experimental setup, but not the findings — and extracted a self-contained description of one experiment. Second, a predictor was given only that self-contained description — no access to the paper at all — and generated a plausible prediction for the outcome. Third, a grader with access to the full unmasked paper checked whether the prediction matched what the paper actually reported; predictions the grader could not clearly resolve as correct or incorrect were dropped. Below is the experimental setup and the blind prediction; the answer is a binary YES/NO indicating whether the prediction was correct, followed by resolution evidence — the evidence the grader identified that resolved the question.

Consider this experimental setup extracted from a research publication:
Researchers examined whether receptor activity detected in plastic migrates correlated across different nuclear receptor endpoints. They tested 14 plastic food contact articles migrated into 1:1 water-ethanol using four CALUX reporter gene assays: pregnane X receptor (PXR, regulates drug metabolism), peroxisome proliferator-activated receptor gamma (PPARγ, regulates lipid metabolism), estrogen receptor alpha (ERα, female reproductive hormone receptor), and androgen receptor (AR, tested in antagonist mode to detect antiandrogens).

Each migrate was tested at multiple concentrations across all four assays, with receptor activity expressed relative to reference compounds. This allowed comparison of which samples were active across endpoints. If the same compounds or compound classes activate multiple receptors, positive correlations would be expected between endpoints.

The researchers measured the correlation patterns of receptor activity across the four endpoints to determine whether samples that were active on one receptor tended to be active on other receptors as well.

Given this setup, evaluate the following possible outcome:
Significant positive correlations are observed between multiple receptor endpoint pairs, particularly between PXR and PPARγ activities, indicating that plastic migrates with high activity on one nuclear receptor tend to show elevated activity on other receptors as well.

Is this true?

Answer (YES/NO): NO